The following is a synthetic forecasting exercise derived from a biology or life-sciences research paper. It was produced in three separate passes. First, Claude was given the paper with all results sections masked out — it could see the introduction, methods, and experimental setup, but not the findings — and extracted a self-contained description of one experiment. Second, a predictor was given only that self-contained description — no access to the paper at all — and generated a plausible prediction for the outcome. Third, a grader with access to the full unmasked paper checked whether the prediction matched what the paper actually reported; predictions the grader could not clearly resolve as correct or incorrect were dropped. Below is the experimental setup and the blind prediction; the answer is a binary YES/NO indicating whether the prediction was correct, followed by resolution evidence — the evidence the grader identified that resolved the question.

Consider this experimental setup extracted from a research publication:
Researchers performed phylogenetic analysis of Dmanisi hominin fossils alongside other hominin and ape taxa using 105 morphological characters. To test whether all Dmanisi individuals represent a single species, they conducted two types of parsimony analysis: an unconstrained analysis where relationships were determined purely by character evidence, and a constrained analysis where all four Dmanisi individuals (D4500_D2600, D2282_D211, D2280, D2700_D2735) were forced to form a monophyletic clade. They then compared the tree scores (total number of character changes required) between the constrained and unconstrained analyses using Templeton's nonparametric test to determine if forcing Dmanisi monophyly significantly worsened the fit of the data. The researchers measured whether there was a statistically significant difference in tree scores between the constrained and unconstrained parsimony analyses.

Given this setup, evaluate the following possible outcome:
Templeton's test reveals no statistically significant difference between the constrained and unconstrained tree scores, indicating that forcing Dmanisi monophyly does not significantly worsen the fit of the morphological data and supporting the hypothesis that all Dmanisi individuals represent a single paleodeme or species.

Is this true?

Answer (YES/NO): YES